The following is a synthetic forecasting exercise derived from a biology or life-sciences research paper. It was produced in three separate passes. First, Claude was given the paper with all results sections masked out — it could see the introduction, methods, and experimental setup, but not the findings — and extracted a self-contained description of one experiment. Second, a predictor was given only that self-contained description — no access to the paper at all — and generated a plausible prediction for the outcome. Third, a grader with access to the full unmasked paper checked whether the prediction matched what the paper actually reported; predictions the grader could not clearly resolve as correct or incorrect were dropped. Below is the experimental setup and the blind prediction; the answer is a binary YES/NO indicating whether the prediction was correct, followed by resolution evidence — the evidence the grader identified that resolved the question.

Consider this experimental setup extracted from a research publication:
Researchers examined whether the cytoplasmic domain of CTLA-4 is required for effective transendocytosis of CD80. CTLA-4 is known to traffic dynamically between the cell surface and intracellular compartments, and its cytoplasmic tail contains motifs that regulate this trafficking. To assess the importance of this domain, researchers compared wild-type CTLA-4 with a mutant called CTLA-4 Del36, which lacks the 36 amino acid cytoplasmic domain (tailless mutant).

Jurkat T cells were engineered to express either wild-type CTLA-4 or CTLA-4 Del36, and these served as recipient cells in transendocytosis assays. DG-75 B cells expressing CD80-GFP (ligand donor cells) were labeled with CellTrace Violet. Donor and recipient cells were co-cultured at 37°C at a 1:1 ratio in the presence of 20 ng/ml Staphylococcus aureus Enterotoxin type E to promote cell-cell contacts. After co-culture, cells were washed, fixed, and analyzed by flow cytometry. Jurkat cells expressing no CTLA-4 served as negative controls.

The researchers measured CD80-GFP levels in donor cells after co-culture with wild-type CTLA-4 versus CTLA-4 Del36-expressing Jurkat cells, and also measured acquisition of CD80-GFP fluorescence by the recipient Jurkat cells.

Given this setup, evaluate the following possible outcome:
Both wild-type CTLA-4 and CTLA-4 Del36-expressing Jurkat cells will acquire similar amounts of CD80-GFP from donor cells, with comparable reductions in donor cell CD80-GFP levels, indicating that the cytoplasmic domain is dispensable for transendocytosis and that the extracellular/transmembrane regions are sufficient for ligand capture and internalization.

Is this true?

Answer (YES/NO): NO